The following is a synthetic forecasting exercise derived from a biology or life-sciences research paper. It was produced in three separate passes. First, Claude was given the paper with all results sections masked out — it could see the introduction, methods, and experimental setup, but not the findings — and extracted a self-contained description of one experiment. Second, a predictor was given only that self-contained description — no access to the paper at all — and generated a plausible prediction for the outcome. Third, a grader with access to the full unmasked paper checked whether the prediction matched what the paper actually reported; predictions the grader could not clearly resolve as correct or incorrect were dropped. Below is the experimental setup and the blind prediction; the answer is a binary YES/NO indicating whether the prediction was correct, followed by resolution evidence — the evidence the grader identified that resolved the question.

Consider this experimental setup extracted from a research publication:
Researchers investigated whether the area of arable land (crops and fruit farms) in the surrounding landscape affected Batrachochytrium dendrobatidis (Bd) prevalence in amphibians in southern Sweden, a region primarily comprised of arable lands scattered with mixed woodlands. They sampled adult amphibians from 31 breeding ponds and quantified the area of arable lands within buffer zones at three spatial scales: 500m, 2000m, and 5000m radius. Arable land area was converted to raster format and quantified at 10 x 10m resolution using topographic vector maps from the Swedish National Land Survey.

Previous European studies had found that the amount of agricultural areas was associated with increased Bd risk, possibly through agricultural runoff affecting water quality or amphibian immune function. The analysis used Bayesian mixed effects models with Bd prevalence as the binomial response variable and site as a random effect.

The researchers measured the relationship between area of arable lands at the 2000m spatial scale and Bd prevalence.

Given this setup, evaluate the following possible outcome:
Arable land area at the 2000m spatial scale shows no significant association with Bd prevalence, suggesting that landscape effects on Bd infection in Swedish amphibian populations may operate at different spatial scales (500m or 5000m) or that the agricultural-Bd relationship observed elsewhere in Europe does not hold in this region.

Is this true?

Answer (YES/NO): YES